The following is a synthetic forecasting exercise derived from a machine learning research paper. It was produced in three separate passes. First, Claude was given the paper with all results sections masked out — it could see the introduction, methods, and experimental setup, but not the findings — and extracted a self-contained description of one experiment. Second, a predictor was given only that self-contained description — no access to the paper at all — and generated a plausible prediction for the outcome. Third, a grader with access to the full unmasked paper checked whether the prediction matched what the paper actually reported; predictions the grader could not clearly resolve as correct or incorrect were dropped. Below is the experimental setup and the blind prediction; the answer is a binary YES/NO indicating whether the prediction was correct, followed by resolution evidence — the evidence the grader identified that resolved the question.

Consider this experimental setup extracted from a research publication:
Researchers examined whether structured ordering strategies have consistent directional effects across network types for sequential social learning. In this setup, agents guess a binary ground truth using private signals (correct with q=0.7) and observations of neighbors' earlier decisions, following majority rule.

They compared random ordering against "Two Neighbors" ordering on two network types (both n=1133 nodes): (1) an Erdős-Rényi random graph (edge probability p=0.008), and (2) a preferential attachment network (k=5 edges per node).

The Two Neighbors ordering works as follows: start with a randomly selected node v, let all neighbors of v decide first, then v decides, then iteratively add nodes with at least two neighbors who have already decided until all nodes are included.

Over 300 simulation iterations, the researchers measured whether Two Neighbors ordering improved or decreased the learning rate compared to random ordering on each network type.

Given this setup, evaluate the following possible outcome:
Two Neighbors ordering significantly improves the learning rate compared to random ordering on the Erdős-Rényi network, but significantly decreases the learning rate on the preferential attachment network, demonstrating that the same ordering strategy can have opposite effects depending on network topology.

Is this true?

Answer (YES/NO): YES